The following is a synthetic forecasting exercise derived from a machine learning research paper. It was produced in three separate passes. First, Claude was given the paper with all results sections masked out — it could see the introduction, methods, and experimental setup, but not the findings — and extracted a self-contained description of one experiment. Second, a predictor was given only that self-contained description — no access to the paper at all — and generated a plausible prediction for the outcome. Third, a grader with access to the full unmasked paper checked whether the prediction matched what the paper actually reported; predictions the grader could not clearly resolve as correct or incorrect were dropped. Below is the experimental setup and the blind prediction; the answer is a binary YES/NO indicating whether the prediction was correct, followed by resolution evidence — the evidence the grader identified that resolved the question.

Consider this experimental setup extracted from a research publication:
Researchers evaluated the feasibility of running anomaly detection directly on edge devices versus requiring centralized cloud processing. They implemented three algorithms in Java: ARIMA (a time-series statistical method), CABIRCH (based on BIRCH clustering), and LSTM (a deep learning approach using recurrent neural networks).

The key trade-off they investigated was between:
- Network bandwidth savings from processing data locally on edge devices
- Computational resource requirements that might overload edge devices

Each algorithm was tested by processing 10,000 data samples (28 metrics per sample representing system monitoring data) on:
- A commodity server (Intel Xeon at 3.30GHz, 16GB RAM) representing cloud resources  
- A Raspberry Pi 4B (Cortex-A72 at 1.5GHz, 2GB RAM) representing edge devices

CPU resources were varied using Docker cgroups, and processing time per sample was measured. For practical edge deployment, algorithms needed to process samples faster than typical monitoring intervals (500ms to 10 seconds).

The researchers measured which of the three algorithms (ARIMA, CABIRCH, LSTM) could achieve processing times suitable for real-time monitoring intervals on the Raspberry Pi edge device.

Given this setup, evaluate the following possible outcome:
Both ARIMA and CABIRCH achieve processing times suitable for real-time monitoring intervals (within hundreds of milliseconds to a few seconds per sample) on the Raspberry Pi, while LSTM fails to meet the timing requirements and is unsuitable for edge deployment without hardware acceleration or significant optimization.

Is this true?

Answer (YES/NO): YES